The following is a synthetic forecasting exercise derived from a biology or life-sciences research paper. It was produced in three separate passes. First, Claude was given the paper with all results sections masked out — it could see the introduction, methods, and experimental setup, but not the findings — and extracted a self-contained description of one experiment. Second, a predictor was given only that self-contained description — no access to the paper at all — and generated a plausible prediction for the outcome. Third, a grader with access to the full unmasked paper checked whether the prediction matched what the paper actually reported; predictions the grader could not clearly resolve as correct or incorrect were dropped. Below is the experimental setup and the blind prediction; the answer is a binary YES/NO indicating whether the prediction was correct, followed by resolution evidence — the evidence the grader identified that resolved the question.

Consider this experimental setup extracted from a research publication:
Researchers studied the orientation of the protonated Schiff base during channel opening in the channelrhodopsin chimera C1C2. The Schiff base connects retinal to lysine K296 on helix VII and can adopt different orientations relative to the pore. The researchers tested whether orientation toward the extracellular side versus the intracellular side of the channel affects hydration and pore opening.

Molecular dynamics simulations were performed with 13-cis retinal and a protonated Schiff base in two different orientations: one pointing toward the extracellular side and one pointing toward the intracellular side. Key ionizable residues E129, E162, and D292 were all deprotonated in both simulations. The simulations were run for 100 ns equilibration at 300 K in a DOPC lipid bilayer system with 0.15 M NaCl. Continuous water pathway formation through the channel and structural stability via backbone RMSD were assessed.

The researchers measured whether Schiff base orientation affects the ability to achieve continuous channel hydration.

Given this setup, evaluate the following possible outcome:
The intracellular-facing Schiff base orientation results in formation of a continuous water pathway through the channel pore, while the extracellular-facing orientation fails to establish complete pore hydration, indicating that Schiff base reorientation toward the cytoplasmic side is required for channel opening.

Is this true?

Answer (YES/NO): NO